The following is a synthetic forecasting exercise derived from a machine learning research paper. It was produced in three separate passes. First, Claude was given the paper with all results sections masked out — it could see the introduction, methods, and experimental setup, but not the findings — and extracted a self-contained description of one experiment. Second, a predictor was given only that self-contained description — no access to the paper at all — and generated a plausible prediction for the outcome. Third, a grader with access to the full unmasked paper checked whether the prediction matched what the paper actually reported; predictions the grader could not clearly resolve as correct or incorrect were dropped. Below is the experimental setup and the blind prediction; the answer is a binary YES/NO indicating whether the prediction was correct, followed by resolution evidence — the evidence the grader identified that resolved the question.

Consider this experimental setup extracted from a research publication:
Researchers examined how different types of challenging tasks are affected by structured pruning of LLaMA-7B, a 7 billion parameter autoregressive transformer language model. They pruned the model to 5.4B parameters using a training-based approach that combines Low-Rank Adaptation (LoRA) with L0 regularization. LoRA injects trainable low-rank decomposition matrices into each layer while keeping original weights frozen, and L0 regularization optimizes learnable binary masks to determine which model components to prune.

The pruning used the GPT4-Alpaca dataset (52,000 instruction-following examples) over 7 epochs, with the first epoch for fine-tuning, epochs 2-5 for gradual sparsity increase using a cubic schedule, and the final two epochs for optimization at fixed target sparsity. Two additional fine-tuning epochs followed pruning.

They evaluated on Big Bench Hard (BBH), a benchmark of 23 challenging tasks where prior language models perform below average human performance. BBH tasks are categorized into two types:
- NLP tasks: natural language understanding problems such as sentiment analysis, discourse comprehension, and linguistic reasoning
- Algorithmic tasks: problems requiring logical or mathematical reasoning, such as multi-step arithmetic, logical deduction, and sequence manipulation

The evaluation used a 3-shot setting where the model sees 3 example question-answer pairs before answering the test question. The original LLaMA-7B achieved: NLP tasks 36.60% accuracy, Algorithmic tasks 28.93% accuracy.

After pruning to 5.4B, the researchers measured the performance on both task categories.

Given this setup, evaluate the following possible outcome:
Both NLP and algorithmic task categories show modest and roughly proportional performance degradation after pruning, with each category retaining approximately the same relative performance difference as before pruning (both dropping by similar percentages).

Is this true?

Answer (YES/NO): NO